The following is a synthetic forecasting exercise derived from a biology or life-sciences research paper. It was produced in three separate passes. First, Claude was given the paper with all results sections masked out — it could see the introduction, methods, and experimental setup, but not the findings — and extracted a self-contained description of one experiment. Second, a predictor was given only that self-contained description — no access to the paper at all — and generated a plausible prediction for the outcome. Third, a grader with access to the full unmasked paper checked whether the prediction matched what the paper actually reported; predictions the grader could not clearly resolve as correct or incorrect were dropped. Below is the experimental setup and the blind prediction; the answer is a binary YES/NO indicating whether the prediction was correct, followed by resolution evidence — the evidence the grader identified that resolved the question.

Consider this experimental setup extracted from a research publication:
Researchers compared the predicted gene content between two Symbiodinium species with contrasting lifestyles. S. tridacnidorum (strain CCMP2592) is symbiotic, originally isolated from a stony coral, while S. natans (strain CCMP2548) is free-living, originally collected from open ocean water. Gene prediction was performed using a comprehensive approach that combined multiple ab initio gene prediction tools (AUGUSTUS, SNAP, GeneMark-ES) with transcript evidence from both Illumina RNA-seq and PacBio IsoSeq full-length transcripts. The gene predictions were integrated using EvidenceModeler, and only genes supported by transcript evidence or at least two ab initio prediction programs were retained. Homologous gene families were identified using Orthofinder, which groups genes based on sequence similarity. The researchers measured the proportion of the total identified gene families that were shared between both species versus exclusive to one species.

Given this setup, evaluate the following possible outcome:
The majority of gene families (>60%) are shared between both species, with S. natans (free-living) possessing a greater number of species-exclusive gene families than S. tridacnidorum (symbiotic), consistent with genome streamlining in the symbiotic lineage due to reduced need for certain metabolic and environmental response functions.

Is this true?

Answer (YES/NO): NO